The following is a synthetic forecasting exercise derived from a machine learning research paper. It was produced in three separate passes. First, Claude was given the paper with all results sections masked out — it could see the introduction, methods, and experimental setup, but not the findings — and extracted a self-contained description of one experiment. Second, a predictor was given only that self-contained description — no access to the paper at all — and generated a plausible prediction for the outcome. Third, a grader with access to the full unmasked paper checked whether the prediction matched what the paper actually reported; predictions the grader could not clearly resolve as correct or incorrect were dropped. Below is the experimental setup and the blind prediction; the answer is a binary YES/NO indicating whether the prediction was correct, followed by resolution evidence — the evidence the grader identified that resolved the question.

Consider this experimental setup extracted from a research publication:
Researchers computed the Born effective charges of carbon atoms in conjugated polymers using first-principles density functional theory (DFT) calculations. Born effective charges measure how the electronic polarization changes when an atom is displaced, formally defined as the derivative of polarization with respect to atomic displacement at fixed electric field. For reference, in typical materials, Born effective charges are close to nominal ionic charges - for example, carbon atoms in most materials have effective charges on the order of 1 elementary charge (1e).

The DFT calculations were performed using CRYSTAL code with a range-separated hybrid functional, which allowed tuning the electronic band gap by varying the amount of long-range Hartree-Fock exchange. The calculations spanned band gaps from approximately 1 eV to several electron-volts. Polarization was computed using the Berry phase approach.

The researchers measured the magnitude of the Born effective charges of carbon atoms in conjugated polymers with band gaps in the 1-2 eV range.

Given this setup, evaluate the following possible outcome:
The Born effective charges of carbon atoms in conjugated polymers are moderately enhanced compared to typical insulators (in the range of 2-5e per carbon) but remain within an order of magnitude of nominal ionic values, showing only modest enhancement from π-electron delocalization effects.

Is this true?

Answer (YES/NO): NO